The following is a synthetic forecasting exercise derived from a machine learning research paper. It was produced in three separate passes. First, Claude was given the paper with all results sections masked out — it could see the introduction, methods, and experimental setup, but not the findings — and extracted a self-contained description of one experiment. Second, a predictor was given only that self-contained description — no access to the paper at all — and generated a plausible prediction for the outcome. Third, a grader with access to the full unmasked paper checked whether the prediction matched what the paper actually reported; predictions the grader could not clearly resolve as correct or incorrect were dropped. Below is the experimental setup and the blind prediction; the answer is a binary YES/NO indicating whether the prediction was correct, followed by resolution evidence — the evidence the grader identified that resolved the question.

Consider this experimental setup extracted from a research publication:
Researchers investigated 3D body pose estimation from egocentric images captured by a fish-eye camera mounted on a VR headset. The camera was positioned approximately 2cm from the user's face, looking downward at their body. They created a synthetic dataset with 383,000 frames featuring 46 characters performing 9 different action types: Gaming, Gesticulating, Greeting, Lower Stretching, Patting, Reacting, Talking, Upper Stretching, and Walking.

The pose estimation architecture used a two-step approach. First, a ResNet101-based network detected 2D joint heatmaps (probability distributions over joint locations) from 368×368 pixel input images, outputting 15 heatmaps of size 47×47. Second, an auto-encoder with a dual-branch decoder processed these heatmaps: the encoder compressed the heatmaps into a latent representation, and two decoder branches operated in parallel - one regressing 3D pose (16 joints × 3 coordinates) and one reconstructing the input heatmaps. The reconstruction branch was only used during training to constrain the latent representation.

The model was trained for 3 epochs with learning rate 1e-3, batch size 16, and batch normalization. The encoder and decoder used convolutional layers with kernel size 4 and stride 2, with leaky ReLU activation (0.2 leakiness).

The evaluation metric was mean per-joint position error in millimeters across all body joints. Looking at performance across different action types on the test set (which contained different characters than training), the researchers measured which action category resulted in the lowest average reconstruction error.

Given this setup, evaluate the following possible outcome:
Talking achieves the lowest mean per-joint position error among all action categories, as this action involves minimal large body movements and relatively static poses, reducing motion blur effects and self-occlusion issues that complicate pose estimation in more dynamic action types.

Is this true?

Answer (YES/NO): YES